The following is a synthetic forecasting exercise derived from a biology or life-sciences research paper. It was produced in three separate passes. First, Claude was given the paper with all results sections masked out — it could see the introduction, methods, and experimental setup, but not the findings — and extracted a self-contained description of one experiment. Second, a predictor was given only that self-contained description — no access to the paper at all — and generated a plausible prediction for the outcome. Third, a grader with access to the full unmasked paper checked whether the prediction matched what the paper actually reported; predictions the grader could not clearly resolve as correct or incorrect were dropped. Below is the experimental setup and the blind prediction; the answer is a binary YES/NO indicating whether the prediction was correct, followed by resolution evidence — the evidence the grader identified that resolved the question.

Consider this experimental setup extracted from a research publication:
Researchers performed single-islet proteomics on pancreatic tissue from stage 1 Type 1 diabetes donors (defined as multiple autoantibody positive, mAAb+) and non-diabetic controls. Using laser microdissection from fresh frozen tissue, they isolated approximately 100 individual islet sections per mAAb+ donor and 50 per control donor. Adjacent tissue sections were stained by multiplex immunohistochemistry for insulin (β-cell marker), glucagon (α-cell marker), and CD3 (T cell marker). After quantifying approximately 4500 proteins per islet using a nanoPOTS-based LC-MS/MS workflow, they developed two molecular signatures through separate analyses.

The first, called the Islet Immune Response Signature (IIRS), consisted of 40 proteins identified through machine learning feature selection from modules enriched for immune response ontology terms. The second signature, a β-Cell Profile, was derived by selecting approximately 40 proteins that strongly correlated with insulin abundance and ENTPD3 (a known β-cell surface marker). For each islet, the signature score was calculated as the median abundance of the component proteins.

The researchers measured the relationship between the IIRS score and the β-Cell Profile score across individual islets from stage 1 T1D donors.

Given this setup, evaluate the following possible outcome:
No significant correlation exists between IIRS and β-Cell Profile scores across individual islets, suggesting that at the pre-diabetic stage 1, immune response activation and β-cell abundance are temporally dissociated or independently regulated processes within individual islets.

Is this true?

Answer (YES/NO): NO